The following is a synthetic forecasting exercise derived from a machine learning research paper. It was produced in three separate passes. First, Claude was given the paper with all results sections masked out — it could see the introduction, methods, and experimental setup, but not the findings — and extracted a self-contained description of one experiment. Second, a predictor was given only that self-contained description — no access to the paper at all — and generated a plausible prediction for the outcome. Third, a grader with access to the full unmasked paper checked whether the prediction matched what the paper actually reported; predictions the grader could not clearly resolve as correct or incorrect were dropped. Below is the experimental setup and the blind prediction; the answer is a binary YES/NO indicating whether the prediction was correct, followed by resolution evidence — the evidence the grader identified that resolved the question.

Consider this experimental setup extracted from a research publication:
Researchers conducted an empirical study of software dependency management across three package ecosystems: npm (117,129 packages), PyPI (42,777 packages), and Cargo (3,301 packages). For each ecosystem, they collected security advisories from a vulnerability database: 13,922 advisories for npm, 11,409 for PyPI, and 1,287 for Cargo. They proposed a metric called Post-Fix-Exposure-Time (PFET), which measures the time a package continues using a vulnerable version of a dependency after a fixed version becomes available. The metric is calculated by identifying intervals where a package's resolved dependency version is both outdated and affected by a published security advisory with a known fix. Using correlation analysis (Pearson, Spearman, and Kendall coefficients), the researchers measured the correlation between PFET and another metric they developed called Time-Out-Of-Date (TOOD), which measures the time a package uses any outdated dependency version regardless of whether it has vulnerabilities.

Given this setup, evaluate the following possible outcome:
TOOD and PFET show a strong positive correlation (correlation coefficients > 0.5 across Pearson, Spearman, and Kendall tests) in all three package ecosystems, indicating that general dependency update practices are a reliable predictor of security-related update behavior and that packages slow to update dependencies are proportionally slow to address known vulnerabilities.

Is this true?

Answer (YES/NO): NO